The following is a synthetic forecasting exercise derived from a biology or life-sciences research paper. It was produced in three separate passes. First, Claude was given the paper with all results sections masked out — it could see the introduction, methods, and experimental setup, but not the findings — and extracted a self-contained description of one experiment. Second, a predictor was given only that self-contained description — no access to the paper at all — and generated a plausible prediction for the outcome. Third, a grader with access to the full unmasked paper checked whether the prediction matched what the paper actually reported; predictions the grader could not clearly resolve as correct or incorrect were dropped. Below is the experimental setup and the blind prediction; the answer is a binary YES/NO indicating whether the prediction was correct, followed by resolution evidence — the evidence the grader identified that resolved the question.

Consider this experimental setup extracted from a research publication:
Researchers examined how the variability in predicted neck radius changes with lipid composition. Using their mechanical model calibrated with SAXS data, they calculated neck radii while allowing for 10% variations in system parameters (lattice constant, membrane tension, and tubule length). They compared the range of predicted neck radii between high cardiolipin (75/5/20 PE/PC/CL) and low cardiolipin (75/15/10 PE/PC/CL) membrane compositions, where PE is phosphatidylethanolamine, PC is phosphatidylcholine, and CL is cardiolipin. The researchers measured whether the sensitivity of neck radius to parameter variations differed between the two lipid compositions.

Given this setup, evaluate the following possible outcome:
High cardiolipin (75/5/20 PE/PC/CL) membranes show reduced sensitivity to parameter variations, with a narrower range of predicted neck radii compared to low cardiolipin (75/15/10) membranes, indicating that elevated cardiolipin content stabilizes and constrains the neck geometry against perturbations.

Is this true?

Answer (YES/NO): NO